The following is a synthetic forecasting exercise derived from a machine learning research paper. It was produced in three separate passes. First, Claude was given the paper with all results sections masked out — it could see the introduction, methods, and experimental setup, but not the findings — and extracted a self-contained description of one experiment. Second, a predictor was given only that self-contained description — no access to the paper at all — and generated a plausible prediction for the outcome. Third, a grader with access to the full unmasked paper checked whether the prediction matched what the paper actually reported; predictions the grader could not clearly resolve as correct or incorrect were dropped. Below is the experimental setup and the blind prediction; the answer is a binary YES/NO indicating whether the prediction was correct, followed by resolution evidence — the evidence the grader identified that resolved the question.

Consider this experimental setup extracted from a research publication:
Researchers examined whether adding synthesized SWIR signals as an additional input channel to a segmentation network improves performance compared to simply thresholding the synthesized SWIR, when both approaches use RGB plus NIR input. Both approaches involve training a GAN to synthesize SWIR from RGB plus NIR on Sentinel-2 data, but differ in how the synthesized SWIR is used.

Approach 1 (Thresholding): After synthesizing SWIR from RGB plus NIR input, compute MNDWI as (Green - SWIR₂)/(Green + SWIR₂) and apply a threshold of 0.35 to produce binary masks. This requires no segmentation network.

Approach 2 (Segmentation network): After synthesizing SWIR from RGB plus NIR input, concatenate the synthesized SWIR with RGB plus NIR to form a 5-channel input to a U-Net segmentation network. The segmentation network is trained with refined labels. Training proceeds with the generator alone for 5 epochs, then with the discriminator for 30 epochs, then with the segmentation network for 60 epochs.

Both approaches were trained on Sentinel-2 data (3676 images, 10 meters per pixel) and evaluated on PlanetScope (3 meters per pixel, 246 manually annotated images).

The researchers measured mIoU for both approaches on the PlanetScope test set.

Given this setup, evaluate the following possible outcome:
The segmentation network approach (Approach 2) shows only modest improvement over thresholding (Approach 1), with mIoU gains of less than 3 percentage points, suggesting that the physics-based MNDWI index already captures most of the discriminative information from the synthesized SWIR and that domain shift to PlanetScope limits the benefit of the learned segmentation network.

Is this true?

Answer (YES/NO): YES